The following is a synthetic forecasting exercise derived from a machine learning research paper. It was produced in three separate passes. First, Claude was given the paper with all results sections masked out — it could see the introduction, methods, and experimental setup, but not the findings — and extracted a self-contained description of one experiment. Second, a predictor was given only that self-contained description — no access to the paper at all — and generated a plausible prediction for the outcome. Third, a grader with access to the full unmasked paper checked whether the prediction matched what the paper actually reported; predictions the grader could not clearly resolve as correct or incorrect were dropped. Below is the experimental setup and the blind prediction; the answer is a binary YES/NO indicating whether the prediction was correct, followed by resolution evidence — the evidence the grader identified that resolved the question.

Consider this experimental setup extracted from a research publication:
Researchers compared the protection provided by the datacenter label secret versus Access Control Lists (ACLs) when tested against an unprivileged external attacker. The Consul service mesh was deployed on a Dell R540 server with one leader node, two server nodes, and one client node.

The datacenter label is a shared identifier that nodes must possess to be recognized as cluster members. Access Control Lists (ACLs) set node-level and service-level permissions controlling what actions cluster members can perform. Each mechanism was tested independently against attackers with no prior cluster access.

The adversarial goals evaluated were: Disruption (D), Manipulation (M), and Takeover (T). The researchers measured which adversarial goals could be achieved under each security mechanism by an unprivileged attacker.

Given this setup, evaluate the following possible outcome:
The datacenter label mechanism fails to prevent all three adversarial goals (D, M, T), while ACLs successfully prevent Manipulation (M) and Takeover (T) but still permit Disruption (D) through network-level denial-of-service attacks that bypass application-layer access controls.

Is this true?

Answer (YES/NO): NO